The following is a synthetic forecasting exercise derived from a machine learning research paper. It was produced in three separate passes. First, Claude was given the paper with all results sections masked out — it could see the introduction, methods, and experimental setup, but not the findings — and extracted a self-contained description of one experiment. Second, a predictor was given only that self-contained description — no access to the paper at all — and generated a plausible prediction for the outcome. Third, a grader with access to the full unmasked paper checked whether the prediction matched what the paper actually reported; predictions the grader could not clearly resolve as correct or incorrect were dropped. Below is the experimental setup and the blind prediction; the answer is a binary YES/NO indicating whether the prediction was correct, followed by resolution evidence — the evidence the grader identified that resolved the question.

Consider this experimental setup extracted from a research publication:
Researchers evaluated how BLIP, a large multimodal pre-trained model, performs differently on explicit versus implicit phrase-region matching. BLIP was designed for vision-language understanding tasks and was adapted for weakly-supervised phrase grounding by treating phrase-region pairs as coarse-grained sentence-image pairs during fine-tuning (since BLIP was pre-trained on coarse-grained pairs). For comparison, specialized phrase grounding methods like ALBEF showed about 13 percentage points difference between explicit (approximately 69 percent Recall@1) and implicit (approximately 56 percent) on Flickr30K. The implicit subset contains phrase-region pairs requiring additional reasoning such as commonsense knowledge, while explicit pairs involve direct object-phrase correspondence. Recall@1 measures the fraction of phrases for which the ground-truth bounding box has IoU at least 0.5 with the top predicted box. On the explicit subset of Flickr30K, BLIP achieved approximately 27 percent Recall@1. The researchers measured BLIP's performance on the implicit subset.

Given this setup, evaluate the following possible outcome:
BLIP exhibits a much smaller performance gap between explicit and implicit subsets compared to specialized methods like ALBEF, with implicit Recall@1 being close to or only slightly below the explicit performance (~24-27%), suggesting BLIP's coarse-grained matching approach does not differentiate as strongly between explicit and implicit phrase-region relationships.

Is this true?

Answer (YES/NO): NO